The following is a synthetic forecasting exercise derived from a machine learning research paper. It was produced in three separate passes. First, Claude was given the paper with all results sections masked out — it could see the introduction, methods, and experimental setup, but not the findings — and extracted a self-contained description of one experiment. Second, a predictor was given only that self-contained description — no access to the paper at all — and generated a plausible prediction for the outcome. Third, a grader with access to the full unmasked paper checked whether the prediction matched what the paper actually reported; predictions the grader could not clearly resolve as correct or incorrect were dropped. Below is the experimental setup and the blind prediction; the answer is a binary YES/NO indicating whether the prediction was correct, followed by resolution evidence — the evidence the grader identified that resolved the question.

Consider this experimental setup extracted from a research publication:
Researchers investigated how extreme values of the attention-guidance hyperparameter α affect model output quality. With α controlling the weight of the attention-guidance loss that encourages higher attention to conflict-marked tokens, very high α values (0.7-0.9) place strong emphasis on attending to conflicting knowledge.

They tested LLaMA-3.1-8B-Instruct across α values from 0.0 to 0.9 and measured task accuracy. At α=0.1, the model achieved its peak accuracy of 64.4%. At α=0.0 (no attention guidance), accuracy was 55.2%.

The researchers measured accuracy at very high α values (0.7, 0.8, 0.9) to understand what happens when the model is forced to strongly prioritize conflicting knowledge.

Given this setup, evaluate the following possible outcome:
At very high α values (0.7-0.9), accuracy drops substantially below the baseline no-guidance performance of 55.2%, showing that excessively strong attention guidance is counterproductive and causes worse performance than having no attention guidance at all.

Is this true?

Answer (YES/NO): YES